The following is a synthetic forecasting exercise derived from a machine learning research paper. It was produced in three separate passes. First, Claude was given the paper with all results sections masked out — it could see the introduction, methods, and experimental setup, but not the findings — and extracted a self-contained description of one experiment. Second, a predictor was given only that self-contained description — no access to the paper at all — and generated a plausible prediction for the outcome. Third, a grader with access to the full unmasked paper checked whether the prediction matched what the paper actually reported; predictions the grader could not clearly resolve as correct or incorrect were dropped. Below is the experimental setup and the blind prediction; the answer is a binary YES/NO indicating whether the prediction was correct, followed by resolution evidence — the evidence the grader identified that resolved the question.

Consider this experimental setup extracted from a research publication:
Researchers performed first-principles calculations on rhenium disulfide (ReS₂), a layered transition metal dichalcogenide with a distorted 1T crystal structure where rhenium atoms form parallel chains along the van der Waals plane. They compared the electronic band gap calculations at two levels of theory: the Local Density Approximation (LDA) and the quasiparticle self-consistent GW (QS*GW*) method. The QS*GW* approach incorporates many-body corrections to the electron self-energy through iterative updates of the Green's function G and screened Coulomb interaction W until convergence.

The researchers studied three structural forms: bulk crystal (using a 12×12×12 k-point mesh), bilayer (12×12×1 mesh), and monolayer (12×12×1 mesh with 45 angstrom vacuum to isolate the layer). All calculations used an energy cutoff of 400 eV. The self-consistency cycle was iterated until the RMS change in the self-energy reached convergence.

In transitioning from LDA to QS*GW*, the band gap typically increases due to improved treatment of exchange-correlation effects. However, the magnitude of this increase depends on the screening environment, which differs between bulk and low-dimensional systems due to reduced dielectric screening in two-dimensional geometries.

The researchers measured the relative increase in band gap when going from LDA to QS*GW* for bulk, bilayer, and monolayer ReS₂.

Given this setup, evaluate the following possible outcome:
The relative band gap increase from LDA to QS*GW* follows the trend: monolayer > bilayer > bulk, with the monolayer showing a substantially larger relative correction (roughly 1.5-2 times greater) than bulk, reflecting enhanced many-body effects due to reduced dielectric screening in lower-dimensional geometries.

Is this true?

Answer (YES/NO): NO